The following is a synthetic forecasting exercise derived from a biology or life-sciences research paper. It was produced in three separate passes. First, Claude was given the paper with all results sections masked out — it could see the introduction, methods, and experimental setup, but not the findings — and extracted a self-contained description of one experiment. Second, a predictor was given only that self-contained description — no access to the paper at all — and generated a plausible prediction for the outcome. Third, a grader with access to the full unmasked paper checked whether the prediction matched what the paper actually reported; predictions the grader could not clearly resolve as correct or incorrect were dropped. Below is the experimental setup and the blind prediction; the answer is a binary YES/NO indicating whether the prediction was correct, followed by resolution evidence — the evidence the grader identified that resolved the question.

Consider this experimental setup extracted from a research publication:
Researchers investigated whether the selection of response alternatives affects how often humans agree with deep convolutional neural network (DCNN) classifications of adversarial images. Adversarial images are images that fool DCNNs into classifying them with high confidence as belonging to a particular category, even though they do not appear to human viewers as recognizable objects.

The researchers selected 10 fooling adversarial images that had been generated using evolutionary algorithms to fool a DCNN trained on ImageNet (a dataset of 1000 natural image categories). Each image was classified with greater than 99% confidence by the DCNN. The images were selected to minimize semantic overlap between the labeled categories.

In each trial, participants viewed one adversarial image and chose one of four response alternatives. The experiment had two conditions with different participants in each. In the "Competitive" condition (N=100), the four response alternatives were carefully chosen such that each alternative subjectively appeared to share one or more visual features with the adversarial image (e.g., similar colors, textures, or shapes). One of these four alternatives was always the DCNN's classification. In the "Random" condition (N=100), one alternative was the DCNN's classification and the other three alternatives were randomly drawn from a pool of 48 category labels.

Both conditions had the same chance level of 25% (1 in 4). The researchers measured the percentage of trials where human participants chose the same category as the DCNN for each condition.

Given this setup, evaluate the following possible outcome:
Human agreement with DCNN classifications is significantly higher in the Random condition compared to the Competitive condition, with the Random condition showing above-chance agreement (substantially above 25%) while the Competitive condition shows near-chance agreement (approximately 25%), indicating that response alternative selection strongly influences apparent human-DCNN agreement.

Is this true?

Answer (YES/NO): YES